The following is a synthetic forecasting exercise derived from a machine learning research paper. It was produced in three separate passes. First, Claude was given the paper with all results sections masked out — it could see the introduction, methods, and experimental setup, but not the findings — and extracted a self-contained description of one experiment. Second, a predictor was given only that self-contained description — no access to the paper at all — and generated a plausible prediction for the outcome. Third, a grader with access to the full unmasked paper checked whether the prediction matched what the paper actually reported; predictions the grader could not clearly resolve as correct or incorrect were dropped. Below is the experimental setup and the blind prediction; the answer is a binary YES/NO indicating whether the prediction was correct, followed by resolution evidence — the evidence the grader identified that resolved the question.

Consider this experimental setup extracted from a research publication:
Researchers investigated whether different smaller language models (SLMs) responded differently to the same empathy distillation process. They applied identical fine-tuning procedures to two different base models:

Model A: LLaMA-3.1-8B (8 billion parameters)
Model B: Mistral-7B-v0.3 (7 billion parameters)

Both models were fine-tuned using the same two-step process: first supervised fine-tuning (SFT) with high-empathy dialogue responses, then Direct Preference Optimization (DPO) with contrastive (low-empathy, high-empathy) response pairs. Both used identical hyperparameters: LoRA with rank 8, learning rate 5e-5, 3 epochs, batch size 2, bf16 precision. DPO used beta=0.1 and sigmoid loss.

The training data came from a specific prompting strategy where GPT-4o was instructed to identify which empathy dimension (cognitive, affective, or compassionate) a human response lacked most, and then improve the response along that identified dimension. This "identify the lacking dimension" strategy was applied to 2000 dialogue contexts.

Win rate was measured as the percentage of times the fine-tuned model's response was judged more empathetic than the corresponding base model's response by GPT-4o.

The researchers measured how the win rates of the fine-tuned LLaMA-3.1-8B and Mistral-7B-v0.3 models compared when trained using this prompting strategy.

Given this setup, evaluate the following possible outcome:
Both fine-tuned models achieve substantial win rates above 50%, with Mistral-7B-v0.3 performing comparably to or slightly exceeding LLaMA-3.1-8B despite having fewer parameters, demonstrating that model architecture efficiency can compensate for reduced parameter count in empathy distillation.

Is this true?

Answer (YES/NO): NO